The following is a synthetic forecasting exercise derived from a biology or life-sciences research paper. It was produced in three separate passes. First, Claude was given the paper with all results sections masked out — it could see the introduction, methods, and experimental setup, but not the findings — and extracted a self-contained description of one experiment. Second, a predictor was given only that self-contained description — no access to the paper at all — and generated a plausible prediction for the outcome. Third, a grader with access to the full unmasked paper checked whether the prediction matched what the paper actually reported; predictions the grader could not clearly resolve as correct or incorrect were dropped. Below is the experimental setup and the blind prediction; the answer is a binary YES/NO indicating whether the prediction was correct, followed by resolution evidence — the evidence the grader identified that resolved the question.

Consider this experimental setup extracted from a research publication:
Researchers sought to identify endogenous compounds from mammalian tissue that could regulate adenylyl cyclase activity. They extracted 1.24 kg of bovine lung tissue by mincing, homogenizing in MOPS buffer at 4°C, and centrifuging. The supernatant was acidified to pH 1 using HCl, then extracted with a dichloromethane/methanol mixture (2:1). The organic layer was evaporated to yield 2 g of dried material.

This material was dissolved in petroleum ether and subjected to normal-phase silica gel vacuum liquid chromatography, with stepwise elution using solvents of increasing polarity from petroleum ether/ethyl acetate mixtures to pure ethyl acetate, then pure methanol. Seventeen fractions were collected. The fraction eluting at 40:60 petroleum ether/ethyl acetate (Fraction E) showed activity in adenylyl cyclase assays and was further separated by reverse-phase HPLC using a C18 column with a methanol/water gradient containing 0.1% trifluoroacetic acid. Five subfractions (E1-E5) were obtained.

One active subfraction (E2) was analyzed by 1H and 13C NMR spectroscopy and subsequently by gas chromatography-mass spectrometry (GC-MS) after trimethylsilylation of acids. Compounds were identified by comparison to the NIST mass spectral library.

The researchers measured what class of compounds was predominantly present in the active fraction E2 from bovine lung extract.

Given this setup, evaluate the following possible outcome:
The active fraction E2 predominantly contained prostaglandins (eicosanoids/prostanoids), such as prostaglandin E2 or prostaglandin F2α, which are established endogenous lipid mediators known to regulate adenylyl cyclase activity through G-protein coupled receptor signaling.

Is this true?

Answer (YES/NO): NO